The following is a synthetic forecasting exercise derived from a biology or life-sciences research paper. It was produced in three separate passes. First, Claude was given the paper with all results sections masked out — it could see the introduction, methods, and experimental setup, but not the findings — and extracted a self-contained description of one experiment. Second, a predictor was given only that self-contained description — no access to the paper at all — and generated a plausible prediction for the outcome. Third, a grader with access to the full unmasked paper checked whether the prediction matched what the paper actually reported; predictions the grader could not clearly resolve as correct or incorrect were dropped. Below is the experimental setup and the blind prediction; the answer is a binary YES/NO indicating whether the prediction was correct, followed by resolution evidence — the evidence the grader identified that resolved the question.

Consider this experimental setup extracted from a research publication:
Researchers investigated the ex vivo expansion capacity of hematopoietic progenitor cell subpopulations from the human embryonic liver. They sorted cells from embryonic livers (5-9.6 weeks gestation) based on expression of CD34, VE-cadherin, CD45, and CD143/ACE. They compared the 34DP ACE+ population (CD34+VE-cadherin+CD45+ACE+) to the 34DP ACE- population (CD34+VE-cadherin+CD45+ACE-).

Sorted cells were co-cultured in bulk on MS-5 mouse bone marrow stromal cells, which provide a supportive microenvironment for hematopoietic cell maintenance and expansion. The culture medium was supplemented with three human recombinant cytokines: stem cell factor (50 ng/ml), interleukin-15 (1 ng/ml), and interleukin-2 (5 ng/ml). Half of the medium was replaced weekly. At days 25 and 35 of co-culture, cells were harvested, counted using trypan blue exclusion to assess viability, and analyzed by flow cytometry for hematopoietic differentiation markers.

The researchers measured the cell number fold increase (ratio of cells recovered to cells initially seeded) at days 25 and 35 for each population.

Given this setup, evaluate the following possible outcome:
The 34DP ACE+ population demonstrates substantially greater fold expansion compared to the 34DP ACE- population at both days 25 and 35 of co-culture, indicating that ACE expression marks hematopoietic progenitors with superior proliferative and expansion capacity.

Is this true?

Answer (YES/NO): YES